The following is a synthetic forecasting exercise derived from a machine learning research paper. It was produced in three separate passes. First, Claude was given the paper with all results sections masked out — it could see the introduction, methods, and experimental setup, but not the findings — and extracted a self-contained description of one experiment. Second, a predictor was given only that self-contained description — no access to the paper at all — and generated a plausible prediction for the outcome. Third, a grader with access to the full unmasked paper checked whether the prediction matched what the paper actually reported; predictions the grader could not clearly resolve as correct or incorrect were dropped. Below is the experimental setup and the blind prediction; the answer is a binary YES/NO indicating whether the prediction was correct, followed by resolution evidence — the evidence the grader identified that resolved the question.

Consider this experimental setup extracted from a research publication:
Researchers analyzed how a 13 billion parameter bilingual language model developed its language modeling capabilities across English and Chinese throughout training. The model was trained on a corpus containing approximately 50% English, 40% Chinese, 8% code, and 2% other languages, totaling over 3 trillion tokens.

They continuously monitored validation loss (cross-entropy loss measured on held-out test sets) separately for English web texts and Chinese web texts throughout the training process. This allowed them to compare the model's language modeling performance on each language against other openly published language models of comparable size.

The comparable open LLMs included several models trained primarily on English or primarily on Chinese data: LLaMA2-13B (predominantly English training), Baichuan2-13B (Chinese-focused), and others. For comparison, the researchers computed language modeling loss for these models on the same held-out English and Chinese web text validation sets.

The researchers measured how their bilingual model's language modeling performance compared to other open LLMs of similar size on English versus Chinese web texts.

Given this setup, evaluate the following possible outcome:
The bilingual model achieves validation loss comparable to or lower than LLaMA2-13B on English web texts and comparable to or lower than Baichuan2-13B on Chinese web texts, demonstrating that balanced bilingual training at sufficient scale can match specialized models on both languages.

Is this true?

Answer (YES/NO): NO